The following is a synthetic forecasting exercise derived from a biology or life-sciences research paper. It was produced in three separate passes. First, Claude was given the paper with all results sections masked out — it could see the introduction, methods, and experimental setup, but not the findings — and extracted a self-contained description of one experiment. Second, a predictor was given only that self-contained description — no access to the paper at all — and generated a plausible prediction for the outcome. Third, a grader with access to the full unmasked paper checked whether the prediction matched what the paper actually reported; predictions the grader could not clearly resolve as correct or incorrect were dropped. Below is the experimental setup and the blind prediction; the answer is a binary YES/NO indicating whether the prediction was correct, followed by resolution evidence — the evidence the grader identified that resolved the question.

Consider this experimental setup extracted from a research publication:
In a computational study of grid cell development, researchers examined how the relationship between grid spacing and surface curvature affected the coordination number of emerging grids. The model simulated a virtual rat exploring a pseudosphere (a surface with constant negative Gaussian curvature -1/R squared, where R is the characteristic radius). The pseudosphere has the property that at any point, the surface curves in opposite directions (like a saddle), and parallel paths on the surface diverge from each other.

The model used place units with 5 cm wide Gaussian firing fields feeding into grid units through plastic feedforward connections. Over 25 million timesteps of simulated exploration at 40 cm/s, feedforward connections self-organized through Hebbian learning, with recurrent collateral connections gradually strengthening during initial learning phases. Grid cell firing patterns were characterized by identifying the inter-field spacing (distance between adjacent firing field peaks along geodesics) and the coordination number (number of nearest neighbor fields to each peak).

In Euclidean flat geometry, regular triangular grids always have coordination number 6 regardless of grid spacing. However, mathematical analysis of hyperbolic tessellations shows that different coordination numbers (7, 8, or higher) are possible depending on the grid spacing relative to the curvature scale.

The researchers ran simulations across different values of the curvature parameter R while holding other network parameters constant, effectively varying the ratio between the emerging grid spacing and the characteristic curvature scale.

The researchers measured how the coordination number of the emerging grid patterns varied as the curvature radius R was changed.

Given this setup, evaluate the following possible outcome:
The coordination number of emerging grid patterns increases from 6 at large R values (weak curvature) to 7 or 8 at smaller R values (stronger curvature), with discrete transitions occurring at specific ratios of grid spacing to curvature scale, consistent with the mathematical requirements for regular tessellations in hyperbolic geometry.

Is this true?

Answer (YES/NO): NO